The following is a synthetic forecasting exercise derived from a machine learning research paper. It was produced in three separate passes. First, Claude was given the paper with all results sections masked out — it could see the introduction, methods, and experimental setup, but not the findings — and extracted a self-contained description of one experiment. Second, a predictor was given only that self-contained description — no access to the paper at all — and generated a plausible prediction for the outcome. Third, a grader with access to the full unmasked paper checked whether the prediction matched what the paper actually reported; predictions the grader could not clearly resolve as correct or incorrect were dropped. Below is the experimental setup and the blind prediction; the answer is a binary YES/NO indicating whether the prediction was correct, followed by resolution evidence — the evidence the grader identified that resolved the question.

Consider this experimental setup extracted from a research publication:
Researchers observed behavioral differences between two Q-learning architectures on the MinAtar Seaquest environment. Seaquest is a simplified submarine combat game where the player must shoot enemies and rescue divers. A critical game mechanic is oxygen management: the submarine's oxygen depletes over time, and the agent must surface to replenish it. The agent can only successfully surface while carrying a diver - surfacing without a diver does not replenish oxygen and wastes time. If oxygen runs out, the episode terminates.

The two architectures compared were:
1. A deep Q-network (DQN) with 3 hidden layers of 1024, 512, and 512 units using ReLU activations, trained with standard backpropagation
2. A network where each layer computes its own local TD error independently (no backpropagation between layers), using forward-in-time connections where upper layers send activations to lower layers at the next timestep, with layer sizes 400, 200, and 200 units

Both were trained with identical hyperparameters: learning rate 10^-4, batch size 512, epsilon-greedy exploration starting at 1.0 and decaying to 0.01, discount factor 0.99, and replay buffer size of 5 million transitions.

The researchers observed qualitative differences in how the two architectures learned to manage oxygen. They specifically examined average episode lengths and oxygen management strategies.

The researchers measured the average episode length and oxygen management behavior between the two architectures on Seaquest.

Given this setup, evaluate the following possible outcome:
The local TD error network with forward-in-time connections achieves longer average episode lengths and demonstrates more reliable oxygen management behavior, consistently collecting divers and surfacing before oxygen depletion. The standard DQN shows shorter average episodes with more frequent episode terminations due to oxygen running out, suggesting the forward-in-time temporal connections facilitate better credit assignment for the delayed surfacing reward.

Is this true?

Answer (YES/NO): YES